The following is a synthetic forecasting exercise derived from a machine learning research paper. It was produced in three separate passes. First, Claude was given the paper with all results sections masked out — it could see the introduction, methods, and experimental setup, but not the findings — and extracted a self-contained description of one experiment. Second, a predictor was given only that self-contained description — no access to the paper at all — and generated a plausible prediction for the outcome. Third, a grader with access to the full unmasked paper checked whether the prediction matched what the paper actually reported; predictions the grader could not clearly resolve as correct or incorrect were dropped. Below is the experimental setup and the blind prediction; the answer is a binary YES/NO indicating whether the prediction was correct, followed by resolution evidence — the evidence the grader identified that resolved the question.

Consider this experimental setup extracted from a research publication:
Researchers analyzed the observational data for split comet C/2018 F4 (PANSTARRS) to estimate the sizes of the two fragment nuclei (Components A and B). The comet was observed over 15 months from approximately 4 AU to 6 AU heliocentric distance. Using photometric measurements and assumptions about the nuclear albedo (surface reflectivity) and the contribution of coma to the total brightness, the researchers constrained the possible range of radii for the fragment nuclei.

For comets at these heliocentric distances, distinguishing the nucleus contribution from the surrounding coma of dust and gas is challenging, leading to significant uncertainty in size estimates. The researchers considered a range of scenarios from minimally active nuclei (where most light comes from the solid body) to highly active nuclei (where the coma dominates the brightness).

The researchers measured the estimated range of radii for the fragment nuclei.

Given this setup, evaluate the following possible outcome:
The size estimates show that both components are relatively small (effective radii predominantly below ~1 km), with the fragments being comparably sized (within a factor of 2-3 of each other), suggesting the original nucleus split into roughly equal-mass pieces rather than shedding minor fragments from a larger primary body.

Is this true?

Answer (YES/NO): NO